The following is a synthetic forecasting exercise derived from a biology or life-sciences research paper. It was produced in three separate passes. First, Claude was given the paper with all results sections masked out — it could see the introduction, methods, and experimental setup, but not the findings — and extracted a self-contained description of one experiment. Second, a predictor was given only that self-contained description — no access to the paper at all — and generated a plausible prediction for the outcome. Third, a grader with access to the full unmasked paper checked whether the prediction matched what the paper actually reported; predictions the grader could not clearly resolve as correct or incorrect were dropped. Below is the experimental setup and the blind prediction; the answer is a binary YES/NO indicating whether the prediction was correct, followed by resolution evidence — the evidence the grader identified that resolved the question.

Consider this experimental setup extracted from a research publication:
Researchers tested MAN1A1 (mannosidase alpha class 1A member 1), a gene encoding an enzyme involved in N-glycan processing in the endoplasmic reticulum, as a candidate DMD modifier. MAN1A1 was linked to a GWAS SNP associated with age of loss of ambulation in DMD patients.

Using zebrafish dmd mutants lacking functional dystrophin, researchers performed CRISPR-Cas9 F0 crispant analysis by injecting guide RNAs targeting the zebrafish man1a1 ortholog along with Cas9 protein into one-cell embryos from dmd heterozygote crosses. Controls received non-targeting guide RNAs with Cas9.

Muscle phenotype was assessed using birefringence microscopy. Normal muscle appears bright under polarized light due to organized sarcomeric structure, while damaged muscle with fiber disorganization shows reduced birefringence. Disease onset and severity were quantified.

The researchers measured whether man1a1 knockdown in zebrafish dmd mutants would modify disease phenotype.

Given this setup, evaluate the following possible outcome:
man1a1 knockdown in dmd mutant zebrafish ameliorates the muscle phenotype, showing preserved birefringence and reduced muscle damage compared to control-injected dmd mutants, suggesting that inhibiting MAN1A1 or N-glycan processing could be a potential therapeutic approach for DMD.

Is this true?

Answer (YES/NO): YES